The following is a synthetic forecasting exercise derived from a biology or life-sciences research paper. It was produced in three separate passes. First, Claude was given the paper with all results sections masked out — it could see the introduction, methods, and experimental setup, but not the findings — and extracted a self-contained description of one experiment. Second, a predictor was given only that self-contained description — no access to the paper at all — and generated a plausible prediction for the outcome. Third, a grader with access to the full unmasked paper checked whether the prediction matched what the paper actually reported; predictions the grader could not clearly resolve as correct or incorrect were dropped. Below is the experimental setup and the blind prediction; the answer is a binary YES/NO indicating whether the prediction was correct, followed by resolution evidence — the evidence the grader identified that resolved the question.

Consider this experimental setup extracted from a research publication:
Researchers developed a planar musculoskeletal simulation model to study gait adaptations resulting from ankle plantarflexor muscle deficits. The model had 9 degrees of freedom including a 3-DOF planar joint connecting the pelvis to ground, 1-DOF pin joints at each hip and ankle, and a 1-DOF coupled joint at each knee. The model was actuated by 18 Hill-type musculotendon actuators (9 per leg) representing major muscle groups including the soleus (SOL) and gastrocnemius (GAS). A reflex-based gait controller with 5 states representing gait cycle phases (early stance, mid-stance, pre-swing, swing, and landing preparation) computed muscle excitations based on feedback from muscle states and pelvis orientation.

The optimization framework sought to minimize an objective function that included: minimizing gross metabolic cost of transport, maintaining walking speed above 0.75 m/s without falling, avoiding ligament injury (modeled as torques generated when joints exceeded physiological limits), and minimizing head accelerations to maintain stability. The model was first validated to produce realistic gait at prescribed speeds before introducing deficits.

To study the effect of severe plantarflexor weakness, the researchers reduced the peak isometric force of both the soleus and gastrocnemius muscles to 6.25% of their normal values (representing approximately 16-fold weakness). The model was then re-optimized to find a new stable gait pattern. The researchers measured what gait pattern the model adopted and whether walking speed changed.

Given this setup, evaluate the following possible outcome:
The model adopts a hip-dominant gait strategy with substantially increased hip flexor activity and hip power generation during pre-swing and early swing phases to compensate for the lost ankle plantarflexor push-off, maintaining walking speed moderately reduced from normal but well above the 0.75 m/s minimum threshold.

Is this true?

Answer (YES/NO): NO